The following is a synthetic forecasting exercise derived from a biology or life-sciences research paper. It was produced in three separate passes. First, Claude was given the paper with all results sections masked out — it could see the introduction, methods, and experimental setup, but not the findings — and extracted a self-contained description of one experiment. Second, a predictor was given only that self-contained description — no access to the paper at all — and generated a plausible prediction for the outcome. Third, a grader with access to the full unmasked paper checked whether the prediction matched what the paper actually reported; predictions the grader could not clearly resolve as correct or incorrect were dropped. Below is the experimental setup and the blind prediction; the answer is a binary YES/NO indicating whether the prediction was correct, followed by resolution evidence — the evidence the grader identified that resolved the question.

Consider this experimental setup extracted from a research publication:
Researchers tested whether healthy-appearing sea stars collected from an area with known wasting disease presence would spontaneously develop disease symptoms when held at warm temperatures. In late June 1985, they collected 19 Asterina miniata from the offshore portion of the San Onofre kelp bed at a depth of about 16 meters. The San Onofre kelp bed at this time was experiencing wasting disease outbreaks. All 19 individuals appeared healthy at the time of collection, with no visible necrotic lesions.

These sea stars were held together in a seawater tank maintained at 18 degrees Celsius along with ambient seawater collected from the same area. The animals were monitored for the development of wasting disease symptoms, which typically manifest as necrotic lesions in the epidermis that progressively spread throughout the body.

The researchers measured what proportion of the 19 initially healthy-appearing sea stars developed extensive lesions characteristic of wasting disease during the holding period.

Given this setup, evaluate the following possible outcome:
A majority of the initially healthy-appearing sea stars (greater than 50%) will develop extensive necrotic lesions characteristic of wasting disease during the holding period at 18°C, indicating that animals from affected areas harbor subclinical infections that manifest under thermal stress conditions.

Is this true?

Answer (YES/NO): NO